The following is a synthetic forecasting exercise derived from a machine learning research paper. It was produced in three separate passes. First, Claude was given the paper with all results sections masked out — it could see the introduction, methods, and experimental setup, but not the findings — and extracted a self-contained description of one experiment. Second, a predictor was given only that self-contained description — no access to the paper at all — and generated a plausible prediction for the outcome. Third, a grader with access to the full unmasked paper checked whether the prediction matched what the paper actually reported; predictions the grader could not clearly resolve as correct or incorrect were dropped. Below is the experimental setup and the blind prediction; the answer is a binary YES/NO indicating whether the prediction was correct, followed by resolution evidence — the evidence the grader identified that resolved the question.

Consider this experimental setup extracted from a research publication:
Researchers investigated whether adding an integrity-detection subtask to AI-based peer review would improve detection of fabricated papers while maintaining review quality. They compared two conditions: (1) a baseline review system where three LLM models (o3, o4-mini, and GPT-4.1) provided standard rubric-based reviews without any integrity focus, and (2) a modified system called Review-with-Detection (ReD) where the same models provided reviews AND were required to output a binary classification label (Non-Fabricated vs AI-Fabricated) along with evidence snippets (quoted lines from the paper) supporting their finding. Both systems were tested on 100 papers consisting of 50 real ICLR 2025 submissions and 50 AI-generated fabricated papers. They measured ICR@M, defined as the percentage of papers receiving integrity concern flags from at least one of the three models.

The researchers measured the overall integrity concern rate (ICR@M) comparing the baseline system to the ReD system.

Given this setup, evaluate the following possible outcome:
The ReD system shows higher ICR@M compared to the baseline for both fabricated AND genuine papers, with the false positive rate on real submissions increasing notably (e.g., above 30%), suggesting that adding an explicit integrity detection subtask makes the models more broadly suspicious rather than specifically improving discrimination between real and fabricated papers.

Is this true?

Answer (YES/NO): YES